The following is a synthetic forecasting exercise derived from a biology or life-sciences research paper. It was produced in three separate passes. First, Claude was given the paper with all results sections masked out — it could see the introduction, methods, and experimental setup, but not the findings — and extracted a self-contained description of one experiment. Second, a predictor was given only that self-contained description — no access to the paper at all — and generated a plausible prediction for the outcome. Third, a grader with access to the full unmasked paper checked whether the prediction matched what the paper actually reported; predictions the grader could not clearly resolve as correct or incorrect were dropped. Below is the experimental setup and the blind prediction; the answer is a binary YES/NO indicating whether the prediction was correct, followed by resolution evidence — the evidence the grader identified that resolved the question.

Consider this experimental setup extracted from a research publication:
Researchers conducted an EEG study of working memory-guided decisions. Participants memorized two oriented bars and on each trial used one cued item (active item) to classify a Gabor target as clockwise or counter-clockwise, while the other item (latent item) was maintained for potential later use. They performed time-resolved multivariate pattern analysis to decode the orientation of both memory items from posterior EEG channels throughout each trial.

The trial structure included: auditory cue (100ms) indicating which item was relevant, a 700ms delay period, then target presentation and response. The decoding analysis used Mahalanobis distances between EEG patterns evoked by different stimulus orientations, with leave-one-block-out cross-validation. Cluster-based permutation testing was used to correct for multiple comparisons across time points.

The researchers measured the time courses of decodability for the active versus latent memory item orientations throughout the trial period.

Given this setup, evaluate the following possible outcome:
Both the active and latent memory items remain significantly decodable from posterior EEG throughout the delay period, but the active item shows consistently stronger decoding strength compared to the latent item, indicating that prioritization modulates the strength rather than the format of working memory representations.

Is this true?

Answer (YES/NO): NO